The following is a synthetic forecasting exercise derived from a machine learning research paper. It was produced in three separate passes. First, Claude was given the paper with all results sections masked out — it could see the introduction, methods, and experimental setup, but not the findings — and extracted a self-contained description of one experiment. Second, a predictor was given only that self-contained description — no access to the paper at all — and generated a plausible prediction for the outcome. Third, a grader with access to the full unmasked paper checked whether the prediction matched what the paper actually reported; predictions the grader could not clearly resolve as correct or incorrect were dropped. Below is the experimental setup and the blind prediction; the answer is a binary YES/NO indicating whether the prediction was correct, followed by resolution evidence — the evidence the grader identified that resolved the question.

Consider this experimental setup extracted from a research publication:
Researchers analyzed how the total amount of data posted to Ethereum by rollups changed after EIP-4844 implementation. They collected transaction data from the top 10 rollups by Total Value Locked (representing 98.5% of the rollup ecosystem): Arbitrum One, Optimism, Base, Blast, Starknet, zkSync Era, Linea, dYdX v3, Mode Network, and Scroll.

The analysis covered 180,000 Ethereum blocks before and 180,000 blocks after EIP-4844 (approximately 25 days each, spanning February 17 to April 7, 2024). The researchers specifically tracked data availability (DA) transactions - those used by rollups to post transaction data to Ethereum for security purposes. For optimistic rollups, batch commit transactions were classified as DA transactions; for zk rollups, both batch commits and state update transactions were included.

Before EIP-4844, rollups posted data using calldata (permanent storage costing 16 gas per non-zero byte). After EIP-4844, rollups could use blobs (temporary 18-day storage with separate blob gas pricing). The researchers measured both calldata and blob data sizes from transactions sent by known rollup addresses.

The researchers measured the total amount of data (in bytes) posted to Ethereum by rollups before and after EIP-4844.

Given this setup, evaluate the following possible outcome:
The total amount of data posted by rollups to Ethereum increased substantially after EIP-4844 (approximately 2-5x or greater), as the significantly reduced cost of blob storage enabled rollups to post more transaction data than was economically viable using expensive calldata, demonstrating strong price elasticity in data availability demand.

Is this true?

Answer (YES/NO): YES